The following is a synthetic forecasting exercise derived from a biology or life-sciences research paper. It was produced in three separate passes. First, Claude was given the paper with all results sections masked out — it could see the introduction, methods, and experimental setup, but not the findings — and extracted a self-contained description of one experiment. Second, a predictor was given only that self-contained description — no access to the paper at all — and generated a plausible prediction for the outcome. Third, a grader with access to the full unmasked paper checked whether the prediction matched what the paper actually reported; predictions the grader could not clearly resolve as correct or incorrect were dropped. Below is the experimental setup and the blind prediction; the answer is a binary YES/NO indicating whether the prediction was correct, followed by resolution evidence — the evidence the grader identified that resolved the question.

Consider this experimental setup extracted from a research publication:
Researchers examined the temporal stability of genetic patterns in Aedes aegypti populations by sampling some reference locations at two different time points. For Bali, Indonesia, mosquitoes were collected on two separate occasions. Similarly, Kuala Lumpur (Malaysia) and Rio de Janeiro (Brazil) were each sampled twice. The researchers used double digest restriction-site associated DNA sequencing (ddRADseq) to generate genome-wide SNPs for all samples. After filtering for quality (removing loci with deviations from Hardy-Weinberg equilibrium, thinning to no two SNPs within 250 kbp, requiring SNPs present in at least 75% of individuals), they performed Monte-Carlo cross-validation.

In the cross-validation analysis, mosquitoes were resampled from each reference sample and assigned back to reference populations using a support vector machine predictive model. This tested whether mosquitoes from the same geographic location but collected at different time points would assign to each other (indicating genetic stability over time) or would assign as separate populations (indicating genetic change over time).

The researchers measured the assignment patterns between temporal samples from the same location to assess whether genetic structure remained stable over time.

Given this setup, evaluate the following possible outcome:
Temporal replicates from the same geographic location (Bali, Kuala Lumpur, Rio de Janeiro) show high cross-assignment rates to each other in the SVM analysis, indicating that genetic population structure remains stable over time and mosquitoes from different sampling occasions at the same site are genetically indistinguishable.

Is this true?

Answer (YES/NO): YES